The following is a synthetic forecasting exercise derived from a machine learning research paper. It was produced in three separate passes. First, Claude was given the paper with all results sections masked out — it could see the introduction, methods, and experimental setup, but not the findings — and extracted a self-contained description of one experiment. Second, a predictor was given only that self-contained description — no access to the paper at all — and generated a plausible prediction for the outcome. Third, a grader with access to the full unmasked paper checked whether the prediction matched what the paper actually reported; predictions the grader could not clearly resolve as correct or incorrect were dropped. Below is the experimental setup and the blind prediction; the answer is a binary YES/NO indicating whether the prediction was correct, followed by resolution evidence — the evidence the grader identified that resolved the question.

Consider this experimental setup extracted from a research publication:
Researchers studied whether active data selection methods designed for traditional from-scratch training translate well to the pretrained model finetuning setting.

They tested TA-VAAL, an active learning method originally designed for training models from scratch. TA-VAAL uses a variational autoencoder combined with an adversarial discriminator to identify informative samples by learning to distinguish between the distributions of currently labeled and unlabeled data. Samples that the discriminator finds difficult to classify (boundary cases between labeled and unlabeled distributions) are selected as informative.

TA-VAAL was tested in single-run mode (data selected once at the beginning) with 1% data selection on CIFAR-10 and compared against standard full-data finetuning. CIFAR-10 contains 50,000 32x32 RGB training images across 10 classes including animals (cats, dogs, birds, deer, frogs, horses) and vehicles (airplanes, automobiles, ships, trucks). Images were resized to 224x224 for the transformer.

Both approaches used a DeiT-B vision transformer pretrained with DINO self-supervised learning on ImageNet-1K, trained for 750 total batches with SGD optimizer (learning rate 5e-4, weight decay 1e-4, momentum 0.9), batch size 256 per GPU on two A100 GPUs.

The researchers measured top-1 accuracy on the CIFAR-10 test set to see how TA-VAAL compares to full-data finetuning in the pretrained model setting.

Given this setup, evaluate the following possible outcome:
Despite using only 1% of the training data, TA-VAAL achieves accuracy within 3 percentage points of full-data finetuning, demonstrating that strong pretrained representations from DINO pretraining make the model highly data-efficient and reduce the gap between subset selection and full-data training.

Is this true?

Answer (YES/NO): NO